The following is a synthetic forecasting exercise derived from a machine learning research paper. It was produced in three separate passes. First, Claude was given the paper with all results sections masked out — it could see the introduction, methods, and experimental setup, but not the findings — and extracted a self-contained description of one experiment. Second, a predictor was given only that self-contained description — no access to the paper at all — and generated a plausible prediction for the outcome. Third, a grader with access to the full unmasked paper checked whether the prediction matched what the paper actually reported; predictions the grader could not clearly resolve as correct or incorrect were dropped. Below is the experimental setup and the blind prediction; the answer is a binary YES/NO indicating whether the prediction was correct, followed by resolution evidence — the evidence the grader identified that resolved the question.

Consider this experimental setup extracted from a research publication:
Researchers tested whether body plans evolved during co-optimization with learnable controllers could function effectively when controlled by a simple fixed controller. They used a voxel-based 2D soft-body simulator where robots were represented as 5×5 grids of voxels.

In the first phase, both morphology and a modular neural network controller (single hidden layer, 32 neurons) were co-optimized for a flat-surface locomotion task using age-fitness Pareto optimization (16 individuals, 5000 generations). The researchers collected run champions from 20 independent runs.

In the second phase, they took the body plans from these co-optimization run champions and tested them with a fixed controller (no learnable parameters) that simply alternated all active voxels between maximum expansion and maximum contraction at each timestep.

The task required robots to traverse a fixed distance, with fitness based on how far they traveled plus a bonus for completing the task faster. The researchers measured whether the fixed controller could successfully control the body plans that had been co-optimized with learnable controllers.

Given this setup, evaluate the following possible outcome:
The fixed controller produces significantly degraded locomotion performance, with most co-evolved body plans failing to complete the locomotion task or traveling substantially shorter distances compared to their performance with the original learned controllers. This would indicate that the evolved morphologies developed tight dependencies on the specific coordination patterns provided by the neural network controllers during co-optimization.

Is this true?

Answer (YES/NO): YES